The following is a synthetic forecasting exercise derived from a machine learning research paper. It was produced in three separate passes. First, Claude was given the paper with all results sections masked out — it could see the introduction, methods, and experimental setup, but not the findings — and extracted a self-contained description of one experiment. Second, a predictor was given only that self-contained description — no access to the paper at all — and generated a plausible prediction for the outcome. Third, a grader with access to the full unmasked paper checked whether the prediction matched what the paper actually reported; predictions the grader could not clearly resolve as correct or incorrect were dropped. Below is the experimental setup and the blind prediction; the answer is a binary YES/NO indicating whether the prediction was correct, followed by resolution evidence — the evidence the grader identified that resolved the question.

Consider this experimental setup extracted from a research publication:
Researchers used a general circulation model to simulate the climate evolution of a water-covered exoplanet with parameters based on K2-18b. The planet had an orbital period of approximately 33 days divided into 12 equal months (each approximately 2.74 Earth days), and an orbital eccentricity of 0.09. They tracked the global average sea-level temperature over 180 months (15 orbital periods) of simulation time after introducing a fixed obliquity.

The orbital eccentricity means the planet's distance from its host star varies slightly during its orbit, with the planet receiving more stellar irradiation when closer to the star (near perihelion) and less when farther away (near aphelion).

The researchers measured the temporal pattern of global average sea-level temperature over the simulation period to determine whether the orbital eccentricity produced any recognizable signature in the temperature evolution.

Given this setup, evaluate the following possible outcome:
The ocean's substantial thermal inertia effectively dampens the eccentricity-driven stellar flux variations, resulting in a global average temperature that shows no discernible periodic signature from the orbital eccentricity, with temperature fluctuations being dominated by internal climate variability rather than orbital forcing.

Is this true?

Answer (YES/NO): NO